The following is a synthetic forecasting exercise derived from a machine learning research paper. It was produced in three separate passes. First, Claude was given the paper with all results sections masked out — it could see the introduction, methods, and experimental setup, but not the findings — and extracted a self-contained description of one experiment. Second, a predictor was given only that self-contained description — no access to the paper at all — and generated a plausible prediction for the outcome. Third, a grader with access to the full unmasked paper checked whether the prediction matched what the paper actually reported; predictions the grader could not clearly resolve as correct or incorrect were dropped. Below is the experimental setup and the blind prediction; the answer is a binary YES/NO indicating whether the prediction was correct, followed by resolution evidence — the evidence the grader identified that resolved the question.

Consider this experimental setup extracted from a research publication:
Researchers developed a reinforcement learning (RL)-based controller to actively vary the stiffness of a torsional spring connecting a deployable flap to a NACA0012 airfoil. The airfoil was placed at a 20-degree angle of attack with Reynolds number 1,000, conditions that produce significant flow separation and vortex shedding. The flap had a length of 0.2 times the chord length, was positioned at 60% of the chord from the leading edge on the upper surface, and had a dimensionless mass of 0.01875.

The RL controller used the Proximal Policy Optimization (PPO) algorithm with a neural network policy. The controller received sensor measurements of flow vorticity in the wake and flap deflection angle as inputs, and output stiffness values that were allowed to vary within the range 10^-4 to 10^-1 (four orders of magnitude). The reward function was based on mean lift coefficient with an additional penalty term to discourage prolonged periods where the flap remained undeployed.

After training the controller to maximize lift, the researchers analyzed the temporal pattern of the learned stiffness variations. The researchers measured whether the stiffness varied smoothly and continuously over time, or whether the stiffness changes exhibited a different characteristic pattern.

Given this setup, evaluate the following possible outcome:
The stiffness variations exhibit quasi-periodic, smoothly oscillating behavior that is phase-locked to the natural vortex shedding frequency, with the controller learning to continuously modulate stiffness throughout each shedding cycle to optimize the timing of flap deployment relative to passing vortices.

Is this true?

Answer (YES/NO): NO